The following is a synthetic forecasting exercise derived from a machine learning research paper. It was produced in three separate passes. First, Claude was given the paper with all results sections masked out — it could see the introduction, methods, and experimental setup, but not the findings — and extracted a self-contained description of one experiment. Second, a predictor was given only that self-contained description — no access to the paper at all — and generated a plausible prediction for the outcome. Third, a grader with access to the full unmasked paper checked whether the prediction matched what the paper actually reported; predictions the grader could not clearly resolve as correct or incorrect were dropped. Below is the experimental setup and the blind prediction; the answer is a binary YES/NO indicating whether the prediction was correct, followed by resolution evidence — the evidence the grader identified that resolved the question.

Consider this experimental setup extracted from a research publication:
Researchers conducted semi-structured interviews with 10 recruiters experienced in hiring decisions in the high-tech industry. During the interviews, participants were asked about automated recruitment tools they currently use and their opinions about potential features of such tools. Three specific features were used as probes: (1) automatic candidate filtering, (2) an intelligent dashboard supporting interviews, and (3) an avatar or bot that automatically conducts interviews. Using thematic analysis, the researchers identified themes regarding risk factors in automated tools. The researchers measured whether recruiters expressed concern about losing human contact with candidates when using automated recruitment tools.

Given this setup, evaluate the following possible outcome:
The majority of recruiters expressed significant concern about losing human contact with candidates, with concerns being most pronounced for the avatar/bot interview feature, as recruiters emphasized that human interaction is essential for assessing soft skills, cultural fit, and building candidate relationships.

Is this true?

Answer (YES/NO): NO